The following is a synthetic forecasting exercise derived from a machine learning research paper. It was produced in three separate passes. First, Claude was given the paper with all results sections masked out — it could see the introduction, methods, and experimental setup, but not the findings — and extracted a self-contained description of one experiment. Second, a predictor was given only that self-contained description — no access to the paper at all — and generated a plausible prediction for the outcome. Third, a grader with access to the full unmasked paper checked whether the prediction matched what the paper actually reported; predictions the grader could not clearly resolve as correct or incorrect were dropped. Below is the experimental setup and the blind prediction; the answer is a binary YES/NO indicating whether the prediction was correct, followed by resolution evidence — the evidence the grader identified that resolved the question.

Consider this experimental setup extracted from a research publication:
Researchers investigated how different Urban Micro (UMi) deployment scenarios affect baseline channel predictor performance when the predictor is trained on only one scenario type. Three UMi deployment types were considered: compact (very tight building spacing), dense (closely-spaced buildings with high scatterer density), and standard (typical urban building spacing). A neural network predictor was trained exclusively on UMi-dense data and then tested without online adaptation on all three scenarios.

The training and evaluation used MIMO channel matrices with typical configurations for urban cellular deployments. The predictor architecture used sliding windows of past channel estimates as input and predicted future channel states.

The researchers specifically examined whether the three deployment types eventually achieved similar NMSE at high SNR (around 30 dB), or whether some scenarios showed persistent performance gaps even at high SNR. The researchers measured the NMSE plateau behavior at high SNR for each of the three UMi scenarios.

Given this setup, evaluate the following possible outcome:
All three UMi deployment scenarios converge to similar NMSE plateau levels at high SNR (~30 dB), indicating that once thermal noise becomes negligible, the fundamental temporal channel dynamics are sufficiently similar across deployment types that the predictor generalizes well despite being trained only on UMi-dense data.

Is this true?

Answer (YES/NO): NO